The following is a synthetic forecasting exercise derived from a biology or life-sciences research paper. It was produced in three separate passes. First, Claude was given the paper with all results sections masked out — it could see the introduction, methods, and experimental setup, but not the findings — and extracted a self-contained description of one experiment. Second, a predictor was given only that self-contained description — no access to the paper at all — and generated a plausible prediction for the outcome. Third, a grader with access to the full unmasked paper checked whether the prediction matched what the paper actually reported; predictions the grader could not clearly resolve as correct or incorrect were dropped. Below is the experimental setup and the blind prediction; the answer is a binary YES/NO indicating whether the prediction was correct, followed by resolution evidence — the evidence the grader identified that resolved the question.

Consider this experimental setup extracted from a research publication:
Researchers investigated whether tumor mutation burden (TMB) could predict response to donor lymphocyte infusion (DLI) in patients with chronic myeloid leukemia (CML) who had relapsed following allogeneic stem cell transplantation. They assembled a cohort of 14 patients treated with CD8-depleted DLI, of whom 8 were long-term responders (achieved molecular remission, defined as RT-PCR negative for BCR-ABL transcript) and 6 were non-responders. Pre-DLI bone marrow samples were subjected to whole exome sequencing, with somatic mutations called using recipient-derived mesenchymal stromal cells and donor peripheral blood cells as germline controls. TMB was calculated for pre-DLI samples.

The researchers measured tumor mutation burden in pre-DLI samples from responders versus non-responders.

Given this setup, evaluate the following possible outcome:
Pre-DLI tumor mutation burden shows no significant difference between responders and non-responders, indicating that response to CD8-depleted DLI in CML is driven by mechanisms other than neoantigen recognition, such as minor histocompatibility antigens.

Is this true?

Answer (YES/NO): YES